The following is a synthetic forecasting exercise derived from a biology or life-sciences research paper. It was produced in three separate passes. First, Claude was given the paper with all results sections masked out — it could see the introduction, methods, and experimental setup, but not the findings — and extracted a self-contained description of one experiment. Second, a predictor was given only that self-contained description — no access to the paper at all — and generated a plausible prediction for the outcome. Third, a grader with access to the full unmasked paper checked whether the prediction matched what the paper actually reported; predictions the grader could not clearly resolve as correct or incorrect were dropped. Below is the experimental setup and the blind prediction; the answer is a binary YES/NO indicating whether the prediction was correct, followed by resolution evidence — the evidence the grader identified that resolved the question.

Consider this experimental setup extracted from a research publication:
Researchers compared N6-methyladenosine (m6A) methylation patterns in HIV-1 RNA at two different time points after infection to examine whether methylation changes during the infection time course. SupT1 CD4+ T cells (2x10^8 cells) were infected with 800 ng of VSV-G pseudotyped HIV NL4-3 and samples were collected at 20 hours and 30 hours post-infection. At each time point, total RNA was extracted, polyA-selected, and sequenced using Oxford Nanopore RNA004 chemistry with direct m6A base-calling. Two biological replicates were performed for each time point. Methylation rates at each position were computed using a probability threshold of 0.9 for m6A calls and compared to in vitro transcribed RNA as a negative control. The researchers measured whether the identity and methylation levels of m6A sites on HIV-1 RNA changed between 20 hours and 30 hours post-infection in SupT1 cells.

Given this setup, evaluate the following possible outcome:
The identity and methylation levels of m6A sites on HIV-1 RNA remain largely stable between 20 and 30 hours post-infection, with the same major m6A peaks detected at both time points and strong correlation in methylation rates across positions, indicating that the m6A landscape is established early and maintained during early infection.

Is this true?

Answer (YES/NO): YES